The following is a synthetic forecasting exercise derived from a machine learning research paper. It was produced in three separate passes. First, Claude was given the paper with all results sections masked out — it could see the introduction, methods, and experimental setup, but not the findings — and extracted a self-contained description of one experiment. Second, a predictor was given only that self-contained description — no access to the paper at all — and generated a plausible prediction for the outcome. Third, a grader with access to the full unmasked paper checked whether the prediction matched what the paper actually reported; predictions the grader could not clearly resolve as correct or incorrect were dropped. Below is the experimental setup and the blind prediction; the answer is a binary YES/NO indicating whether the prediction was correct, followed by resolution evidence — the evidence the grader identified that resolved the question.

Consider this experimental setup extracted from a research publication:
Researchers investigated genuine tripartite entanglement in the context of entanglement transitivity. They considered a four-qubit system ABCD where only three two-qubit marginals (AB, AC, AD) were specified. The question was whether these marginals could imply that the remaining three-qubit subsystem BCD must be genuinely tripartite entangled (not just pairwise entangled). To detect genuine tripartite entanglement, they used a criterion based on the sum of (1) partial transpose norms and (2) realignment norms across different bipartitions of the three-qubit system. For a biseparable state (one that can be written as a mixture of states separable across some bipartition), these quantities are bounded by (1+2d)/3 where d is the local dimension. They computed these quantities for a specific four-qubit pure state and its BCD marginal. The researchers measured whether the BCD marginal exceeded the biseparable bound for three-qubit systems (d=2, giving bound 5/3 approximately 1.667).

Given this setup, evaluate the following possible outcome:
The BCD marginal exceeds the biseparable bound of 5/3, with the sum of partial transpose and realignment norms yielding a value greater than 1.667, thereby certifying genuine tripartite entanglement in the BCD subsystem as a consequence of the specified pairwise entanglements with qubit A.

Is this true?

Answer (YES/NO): YES